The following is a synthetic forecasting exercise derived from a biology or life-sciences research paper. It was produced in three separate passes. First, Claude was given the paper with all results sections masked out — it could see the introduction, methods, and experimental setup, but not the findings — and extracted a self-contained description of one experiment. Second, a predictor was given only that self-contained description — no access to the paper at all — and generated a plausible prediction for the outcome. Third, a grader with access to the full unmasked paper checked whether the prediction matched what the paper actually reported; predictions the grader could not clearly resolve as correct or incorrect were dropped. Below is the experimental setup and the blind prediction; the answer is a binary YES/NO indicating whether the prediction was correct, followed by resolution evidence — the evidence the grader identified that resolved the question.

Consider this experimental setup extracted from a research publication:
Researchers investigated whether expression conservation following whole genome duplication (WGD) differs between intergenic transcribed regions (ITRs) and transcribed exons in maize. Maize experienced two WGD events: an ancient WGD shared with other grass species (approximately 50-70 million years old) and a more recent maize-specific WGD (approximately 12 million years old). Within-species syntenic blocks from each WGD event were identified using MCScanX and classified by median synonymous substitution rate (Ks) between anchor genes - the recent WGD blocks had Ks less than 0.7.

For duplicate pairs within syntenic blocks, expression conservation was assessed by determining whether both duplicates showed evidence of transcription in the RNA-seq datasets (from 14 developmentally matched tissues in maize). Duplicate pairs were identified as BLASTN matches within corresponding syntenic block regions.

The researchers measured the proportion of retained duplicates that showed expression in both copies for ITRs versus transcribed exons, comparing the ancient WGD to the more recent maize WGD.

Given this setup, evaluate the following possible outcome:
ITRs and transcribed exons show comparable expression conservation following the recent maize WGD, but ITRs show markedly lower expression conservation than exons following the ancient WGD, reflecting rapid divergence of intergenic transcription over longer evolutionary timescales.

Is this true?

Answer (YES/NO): NO